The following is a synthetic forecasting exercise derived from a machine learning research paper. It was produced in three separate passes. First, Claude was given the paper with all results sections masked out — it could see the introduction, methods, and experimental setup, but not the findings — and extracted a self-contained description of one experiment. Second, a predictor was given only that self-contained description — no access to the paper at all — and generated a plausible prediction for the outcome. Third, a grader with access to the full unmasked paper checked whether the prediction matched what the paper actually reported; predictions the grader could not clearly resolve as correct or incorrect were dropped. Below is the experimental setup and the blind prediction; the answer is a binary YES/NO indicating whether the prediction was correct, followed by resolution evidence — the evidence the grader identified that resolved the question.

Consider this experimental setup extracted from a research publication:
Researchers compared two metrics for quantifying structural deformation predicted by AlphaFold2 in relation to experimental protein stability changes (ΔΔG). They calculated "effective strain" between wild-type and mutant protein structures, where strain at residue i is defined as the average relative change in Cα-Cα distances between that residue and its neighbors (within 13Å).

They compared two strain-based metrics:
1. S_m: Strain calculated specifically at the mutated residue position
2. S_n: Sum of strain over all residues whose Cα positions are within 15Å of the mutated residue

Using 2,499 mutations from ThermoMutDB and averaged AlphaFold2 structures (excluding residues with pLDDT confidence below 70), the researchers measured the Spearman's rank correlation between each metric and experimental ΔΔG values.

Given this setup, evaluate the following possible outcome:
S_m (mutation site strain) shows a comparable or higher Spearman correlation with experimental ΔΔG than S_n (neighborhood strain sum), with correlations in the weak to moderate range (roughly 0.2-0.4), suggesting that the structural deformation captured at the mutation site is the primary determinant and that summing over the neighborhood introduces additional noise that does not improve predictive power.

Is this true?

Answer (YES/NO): NO